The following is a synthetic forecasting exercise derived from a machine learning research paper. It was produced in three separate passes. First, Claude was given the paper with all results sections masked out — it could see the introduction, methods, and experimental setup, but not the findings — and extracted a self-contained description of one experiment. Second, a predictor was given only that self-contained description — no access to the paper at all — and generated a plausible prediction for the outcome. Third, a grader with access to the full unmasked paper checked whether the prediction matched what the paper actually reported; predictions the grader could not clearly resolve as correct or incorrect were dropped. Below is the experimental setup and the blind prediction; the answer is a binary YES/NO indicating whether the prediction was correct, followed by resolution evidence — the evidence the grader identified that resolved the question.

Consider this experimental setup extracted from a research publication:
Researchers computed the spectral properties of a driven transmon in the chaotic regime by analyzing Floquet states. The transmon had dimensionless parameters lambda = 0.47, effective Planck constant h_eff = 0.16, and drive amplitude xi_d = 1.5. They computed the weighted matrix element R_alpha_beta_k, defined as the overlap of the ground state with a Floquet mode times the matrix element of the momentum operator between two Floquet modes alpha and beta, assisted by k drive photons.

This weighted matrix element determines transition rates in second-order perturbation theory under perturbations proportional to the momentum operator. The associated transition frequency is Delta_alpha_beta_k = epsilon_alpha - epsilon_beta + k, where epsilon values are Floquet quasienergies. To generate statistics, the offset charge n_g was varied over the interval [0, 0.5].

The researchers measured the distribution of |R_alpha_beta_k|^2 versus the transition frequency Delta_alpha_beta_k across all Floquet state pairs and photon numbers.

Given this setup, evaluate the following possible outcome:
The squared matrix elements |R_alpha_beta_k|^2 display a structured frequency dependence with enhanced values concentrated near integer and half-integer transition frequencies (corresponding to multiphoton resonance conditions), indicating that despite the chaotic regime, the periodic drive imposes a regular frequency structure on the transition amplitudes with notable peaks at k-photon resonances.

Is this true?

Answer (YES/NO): NO